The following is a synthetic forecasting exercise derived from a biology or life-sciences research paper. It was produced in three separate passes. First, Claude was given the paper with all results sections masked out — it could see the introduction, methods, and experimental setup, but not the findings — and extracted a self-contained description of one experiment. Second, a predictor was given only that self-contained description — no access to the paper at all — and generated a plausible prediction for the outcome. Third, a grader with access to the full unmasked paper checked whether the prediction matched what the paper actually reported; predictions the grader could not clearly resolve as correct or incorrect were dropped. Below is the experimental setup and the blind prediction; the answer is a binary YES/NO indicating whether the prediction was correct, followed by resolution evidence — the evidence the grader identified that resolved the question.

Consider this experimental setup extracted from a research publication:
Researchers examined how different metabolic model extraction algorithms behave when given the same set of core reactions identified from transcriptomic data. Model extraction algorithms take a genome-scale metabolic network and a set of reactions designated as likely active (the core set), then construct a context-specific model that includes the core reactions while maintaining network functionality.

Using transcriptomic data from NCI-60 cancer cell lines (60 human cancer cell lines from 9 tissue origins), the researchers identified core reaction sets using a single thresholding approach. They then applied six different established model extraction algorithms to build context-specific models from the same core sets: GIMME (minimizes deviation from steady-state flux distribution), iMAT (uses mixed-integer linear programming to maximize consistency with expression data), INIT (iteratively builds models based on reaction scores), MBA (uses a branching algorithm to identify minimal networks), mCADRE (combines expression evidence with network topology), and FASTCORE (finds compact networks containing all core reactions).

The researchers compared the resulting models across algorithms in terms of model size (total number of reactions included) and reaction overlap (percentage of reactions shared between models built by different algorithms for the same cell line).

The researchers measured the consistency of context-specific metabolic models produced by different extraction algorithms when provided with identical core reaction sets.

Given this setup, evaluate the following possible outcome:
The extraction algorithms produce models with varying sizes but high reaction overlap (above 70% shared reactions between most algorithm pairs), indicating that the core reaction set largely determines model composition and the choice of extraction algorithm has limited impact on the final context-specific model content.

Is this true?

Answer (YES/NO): NO